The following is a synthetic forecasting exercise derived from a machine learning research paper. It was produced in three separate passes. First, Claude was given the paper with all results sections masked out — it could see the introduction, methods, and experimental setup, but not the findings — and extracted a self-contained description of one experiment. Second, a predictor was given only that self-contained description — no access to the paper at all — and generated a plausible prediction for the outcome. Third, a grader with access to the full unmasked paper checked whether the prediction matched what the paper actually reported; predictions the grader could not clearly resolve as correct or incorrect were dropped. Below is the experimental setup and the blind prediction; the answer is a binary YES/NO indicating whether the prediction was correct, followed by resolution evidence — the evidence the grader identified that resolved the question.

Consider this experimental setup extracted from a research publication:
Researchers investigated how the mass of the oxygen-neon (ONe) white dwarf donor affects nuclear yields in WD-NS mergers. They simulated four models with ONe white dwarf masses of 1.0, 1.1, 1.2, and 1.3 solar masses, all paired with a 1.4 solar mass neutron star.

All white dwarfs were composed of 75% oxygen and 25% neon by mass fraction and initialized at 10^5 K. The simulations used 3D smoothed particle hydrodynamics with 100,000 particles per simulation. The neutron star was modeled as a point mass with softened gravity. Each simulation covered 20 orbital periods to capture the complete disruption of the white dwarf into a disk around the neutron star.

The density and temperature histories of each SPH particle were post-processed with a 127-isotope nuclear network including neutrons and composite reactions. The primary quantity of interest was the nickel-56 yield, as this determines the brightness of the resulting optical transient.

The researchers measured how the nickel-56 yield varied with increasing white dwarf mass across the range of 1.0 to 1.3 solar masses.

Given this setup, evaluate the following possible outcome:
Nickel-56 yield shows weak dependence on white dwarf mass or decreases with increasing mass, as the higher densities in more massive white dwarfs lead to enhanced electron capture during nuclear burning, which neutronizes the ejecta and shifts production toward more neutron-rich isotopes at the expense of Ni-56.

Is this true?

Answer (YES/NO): NO